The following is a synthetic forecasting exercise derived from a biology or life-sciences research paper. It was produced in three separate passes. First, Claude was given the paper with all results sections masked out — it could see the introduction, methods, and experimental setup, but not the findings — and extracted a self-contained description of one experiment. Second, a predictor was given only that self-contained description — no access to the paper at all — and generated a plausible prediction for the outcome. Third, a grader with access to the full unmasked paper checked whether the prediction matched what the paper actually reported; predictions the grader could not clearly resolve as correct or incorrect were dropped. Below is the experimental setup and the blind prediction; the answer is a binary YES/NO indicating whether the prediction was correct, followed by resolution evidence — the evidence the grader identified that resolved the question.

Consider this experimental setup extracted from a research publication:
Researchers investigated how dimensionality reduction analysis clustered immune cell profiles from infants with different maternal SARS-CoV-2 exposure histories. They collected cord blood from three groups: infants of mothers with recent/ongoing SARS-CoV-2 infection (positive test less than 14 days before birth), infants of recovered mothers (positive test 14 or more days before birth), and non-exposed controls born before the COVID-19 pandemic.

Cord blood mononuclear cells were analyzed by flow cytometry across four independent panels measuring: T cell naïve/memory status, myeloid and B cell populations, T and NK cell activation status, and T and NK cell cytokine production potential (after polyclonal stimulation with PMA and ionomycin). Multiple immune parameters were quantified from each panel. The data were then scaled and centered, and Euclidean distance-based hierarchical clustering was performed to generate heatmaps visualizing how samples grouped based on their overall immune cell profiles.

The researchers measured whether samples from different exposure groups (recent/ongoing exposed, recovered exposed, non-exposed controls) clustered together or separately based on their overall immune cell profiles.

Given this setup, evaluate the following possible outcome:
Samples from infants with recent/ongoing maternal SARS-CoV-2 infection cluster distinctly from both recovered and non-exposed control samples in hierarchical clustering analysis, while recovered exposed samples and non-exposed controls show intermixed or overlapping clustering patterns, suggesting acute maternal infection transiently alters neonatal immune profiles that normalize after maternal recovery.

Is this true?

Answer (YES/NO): NO